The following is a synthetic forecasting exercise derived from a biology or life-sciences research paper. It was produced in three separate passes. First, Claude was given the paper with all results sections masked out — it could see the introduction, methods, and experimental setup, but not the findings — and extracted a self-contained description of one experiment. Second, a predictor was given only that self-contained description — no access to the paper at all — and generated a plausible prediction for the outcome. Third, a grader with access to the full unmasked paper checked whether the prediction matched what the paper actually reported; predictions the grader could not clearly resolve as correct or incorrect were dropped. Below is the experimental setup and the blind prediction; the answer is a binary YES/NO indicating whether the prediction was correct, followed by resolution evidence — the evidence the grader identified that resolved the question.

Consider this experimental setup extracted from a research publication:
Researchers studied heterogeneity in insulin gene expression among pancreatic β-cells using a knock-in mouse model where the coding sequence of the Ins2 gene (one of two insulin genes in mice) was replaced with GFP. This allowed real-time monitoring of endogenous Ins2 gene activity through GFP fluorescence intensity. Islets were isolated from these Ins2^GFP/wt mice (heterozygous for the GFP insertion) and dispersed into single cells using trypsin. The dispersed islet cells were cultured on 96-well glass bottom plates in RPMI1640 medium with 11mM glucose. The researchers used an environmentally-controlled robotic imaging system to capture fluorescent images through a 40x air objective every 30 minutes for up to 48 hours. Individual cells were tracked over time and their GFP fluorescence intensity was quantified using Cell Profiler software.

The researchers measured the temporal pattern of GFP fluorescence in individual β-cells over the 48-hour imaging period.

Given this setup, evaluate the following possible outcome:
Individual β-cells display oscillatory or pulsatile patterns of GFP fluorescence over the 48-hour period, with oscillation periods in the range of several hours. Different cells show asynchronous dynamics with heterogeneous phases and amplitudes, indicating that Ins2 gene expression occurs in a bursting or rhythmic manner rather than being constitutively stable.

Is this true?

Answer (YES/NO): NO